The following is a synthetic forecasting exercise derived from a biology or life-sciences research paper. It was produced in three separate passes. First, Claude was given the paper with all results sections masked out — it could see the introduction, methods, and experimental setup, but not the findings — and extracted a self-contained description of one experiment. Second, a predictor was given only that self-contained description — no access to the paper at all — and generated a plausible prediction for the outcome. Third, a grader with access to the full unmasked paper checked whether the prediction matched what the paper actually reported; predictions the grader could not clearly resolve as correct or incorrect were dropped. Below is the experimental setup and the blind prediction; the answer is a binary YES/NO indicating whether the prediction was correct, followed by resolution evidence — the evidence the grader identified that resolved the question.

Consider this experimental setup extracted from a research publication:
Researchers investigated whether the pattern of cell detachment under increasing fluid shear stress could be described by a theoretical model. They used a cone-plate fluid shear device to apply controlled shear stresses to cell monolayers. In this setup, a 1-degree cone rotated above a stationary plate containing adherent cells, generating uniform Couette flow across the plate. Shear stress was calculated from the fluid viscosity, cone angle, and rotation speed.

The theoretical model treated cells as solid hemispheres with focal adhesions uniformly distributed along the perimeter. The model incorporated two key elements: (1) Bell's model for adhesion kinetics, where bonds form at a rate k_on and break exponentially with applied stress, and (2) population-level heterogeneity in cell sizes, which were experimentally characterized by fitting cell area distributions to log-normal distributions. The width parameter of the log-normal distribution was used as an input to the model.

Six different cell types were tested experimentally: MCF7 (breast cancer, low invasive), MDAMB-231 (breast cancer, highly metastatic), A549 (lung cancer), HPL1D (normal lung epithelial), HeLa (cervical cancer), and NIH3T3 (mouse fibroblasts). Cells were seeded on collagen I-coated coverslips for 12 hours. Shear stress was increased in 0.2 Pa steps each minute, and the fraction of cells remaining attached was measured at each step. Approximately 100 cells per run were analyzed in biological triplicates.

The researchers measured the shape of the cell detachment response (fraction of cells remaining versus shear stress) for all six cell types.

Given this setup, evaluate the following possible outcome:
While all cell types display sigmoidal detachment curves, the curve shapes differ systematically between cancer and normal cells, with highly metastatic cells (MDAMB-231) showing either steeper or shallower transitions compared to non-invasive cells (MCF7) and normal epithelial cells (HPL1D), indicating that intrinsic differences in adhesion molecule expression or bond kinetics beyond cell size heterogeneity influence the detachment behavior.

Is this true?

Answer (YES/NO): NO